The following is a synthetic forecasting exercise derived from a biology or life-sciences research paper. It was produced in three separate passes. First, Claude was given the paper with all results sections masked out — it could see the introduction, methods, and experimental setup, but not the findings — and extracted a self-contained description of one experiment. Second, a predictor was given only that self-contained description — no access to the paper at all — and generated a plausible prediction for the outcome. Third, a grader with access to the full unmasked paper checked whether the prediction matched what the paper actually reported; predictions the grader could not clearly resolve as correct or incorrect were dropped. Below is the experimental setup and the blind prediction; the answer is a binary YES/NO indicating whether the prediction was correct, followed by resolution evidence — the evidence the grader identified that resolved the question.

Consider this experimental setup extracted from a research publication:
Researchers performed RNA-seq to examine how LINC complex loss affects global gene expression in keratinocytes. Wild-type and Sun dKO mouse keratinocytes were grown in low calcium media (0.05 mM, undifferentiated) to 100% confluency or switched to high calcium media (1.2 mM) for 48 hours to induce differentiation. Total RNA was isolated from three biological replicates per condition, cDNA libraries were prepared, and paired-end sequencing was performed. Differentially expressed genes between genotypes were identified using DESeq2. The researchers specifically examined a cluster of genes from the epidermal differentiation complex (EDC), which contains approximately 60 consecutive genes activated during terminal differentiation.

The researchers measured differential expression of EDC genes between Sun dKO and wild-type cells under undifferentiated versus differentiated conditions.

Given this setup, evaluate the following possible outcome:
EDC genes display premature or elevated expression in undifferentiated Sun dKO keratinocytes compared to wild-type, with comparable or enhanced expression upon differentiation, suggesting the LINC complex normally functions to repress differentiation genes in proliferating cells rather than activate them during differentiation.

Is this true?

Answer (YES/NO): YES